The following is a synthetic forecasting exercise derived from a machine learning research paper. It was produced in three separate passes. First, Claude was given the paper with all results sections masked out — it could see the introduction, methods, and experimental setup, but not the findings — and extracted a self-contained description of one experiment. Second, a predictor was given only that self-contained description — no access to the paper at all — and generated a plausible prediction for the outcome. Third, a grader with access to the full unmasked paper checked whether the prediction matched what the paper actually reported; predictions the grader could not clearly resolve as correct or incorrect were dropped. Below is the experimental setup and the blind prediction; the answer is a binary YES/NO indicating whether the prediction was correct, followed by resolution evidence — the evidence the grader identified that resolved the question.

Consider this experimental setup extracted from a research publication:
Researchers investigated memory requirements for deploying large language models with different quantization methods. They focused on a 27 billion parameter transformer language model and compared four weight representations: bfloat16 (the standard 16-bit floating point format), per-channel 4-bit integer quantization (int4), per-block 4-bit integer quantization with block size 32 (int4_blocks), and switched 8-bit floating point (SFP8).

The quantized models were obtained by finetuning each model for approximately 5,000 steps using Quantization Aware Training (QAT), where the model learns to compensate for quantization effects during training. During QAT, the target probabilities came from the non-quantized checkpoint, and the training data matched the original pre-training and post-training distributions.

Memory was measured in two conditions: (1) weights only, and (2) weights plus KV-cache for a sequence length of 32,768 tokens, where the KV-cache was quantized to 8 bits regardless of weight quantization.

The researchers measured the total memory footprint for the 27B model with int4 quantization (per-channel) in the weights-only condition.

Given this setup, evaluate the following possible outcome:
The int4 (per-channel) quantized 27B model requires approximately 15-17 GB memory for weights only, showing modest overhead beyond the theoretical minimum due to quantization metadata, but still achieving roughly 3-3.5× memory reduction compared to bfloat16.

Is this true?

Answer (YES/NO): NO